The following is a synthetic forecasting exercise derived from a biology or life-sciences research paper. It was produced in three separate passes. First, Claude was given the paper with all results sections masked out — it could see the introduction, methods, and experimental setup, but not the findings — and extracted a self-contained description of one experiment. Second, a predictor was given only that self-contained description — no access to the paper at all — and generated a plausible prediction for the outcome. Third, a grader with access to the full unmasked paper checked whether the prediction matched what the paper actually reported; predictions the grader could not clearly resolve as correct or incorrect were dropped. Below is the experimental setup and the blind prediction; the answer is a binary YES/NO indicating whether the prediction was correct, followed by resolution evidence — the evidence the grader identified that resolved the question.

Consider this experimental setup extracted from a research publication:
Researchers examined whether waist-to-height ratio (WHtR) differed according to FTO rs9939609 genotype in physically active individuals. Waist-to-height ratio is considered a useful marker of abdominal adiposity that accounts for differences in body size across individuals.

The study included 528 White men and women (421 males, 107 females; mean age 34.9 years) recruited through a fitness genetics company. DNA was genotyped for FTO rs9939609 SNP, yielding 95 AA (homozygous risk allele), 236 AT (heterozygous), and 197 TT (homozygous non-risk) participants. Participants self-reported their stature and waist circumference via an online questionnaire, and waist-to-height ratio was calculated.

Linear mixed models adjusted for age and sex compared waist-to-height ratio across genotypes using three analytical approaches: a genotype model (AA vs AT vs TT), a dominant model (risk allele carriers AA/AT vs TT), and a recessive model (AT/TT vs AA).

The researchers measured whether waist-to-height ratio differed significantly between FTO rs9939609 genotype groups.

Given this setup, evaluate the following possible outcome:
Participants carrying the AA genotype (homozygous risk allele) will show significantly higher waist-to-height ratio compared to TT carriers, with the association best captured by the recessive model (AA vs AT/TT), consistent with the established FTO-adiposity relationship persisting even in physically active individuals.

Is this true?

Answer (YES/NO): NO